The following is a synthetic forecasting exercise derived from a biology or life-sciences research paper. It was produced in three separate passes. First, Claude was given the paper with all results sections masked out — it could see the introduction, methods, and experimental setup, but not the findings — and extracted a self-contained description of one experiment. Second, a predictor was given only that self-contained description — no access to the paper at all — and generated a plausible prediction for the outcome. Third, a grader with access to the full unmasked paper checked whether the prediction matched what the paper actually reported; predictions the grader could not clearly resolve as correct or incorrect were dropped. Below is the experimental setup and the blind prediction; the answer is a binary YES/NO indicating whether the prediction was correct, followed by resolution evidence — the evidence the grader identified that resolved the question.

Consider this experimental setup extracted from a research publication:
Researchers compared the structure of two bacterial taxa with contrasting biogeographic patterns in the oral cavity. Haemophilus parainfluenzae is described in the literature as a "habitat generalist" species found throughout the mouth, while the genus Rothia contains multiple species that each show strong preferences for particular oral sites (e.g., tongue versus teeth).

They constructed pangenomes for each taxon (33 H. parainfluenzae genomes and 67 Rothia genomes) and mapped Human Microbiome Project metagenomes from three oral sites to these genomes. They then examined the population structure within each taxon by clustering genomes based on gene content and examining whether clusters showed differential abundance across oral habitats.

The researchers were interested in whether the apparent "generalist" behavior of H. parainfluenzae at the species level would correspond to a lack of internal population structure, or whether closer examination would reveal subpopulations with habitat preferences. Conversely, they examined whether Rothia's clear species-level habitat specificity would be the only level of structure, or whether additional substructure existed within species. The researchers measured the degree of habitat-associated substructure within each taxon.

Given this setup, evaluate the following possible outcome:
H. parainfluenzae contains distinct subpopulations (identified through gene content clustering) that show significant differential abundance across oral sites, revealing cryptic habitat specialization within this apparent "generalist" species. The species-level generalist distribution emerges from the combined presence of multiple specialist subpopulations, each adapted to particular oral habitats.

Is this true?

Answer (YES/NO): YES